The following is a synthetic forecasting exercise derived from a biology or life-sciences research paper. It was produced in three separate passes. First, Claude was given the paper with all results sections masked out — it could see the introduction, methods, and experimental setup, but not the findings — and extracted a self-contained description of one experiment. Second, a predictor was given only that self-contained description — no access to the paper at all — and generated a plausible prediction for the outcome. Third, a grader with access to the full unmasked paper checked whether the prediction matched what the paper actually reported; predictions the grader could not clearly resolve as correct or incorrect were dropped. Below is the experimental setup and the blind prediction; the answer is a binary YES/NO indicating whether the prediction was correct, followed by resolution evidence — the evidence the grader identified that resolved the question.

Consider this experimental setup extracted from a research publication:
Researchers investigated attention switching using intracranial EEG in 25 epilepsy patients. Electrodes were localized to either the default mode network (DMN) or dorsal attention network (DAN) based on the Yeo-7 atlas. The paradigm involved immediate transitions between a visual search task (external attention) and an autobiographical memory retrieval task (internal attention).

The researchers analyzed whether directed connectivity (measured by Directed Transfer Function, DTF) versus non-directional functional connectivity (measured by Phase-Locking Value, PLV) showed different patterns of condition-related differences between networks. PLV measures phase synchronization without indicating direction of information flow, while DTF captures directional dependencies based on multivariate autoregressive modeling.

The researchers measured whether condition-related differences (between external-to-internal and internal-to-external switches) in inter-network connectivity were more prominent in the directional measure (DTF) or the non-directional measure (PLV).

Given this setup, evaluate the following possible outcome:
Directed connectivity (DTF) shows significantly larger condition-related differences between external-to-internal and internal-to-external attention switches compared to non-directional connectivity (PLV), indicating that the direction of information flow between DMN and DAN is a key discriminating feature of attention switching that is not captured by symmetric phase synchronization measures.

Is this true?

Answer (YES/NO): NO